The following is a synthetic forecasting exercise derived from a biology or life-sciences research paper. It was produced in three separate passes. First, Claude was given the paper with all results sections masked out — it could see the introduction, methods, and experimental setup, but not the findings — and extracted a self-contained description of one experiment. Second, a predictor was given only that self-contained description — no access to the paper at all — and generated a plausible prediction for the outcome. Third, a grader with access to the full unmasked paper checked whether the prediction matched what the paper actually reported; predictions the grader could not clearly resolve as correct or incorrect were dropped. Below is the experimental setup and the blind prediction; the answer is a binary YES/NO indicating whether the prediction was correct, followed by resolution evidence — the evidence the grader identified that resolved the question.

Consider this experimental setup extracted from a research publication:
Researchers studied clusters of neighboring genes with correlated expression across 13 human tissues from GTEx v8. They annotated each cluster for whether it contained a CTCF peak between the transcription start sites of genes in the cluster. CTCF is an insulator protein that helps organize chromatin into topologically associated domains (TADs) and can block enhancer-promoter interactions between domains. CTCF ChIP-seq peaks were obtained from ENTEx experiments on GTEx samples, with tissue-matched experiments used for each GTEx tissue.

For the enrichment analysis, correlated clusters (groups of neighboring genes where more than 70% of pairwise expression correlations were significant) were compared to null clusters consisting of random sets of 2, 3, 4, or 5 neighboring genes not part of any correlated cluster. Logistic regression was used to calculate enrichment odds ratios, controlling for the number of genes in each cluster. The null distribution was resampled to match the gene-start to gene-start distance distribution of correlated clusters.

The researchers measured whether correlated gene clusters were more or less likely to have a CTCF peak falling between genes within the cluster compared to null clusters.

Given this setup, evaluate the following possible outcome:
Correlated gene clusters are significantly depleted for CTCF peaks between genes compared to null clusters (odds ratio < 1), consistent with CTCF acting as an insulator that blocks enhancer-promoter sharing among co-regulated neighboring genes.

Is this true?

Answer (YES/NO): YES